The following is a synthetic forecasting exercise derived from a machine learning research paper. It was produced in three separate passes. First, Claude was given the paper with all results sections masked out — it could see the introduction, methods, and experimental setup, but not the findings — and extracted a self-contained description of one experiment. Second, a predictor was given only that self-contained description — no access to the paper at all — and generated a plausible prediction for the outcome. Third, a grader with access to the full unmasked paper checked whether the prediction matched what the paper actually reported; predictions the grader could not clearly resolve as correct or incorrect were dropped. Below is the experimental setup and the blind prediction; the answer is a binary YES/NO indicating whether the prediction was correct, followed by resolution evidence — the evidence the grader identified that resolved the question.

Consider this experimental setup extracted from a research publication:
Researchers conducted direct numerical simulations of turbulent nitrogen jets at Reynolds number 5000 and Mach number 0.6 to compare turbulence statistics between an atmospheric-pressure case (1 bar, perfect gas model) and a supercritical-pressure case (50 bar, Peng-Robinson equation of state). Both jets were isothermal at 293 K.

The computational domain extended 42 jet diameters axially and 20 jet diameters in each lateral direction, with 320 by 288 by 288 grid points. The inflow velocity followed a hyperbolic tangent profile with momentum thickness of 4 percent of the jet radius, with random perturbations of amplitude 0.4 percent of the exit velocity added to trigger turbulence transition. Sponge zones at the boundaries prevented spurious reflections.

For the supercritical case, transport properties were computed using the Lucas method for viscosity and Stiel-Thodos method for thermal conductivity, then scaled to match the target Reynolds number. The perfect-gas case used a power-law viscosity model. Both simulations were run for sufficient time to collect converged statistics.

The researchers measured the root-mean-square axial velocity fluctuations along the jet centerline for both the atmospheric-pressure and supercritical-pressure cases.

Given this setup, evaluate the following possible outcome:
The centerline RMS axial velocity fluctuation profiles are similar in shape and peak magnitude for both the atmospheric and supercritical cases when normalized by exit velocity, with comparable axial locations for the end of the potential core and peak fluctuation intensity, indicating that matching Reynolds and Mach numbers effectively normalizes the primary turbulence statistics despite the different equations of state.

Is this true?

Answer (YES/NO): NO